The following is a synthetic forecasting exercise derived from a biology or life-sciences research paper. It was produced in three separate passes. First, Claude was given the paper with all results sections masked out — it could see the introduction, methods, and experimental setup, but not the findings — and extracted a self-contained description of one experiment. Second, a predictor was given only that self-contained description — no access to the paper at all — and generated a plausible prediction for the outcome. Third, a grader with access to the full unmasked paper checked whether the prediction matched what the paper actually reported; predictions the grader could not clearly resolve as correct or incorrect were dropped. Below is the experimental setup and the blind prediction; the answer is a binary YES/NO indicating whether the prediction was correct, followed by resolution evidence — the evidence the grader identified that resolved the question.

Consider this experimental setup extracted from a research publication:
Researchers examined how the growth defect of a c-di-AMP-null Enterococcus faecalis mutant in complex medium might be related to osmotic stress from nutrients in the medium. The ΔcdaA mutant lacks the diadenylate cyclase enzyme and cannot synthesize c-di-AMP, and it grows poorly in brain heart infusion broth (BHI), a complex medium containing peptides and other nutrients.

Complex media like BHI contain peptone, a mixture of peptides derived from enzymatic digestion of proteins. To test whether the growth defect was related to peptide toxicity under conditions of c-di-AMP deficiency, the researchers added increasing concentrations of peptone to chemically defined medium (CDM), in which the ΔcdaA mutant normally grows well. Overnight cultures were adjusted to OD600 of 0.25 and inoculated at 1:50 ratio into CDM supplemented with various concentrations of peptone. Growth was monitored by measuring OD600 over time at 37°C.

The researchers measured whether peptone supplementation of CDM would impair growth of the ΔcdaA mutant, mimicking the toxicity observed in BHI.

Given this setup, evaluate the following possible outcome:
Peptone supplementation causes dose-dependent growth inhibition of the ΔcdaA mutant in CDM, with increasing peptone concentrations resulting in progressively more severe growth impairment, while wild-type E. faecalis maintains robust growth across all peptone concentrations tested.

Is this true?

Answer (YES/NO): NO